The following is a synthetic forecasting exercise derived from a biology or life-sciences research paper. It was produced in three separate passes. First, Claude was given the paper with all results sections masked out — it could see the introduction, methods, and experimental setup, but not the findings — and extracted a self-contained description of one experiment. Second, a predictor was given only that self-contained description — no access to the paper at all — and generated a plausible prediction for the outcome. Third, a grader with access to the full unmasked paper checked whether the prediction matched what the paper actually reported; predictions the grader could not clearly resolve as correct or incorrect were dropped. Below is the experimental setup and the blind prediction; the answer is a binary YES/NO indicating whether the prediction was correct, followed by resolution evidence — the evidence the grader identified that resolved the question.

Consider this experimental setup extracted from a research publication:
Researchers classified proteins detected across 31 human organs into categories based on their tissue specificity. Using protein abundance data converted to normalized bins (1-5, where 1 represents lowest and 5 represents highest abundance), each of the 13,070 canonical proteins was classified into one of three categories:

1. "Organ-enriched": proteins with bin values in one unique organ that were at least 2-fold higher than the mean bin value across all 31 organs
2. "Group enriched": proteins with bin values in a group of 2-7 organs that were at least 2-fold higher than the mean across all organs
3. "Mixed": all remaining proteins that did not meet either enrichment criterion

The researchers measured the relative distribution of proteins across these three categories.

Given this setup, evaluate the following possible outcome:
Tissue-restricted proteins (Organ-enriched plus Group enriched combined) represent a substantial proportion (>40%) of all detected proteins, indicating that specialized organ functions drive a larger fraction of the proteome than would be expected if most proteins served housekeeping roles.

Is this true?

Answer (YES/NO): NO